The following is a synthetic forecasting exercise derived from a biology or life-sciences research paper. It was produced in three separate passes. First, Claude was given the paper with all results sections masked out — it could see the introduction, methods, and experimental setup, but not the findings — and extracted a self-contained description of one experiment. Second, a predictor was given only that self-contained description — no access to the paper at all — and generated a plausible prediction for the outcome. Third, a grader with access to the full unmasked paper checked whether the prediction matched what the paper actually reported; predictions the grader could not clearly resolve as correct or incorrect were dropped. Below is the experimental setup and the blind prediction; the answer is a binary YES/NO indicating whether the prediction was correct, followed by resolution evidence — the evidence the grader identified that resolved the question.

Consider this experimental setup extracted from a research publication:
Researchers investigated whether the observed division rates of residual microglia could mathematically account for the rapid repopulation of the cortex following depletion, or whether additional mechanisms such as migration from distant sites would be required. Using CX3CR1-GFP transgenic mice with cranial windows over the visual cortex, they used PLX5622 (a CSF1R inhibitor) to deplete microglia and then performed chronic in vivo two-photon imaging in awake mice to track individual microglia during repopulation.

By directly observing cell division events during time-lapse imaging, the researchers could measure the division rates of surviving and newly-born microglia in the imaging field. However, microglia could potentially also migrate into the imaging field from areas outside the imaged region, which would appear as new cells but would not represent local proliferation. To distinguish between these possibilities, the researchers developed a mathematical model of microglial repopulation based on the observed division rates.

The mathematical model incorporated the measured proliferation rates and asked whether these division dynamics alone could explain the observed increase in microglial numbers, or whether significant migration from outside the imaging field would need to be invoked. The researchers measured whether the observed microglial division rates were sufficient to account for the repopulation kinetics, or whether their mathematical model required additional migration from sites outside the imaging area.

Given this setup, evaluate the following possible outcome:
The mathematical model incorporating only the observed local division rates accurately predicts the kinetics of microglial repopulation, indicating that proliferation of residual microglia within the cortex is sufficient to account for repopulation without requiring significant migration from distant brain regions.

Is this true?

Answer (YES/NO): YES